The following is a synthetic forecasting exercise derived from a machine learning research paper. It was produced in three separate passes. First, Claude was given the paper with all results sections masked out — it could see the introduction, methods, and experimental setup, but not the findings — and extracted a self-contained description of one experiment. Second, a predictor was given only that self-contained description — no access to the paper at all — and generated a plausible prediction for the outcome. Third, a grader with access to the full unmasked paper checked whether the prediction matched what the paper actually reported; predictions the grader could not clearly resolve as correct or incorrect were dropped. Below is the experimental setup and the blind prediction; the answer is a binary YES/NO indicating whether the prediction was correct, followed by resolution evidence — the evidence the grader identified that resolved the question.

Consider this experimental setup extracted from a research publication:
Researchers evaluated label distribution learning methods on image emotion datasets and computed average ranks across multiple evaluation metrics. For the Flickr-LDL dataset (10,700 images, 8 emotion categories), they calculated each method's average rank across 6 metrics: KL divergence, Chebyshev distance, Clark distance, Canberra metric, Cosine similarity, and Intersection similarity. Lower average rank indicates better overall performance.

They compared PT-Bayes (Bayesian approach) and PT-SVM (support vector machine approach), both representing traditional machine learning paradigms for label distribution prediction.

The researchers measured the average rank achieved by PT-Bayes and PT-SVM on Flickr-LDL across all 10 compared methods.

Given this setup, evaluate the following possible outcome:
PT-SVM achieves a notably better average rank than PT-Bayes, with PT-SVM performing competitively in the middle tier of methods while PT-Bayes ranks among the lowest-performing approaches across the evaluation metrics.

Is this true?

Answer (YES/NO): NO